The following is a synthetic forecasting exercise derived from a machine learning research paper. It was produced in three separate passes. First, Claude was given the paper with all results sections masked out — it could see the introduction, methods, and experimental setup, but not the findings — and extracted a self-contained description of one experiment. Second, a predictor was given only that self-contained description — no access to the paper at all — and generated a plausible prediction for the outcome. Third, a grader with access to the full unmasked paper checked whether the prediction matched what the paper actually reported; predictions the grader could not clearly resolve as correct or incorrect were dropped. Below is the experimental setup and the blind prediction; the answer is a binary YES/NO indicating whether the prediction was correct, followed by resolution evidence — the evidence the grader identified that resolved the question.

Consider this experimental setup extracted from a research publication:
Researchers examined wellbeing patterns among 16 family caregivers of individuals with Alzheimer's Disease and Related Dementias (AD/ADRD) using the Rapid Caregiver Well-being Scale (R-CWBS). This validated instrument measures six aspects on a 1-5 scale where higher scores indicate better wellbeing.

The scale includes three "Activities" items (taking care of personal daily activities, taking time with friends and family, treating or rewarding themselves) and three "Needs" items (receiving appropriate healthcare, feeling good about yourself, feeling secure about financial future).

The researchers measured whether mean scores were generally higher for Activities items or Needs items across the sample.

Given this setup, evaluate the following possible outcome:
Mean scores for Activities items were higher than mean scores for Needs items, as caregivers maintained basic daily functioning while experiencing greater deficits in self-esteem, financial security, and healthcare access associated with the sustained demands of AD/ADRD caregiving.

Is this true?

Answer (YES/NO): NO